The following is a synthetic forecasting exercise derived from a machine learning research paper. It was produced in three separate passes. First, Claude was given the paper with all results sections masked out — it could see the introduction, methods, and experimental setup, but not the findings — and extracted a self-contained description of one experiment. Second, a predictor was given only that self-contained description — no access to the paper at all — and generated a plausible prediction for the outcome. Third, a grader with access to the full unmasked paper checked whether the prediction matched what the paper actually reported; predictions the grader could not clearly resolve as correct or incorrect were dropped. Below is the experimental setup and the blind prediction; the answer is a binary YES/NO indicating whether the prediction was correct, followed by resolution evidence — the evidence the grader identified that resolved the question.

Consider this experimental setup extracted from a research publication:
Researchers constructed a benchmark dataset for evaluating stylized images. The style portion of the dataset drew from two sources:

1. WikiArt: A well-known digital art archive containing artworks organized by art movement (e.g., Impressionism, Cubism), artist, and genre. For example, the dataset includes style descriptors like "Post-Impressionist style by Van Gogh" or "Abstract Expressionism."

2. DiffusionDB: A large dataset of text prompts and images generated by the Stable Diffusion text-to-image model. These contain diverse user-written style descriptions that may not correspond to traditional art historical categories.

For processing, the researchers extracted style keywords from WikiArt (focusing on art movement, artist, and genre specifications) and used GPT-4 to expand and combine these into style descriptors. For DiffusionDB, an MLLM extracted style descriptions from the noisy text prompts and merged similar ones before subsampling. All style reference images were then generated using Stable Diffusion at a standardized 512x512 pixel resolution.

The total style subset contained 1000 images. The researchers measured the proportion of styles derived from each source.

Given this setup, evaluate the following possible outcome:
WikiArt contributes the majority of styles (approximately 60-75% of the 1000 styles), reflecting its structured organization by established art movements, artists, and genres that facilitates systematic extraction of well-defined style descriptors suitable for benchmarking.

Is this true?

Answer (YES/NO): NO